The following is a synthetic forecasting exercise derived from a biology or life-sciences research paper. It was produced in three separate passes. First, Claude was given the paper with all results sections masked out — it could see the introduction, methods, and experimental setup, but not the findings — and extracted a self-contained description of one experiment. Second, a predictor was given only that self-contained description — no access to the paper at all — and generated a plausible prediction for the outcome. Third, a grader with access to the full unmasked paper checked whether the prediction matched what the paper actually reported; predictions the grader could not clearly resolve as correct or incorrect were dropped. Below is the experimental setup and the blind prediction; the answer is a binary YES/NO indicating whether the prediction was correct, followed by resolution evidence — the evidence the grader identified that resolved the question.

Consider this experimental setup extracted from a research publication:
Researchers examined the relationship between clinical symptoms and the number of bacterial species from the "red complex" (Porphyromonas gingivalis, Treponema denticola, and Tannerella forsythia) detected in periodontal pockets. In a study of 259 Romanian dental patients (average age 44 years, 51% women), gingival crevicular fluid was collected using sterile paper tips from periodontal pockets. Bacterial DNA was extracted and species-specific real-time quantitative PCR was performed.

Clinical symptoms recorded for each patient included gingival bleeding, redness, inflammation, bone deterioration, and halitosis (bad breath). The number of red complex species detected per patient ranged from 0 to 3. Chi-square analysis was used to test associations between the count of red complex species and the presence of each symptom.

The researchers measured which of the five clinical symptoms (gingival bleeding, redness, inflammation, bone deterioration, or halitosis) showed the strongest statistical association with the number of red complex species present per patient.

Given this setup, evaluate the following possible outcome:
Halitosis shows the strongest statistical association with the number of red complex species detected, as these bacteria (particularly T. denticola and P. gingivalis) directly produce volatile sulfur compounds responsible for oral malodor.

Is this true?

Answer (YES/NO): NO